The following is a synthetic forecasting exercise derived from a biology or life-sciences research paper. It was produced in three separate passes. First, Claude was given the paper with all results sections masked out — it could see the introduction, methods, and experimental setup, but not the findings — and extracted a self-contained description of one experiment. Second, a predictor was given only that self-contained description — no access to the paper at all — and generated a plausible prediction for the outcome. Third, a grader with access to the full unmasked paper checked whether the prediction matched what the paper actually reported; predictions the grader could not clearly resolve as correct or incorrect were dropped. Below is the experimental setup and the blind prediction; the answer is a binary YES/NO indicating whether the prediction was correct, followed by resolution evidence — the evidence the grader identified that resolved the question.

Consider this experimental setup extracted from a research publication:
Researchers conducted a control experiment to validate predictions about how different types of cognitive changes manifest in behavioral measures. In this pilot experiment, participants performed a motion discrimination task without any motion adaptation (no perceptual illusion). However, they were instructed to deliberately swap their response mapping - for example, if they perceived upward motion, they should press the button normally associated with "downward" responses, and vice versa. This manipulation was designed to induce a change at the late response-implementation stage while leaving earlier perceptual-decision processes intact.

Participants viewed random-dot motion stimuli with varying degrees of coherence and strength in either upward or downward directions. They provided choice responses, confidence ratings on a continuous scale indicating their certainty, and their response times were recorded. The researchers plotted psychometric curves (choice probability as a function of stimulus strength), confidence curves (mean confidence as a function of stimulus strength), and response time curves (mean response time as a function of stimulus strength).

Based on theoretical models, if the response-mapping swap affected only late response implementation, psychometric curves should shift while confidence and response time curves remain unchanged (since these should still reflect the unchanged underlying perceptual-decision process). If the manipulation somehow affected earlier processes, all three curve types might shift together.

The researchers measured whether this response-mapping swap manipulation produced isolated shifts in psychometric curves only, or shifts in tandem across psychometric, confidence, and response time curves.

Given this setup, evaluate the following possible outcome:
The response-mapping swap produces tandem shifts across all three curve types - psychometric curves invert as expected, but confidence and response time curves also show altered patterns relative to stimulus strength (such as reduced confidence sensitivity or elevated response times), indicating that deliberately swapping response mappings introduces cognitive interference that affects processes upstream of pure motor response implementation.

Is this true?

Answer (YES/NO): NO